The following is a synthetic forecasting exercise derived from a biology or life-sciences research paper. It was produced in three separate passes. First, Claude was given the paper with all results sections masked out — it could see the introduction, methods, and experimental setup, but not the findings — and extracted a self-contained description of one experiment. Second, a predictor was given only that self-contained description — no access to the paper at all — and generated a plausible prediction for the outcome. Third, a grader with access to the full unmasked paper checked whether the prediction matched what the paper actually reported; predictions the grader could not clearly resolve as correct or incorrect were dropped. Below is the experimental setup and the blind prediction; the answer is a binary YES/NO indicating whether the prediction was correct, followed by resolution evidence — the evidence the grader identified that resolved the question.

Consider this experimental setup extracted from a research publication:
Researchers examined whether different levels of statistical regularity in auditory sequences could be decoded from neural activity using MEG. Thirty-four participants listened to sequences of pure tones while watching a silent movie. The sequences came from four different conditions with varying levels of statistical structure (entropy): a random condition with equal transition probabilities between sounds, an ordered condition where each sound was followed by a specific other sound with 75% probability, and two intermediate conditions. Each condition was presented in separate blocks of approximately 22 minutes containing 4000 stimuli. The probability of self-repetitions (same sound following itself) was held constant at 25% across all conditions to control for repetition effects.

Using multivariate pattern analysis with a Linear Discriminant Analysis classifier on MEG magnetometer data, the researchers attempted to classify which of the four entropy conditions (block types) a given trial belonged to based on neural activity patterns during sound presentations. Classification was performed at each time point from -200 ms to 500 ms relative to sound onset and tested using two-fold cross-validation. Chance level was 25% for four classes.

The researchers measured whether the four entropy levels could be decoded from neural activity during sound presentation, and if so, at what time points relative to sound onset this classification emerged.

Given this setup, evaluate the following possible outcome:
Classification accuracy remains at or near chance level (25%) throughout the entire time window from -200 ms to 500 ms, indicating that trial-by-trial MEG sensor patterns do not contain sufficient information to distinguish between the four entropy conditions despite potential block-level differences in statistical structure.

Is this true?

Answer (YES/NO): NO